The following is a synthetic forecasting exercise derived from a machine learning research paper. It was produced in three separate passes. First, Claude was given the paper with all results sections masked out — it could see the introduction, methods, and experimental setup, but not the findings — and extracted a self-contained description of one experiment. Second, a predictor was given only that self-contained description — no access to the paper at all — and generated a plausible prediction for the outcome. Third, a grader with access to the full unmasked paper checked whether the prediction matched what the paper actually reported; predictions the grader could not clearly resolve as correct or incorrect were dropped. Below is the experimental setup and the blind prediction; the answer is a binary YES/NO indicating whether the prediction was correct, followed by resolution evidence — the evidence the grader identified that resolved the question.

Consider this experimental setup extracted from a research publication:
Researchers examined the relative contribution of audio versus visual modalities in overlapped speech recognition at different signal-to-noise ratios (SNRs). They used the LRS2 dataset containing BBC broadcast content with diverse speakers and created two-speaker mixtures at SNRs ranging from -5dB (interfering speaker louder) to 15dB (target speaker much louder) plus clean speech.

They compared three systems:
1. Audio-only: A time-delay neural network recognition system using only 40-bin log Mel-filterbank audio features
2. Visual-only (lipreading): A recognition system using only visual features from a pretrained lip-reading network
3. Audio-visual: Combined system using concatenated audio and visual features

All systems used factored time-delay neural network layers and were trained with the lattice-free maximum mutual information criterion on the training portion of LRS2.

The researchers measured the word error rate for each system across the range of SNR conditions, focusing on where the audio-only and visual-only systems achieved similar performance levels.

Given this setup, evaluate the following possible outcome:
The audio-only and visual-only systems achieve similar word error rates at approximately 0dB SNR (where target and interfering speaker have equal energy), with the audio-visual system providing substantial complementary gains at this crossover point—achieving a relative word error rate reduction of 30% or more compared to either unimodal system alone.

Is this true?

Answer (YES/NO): NO